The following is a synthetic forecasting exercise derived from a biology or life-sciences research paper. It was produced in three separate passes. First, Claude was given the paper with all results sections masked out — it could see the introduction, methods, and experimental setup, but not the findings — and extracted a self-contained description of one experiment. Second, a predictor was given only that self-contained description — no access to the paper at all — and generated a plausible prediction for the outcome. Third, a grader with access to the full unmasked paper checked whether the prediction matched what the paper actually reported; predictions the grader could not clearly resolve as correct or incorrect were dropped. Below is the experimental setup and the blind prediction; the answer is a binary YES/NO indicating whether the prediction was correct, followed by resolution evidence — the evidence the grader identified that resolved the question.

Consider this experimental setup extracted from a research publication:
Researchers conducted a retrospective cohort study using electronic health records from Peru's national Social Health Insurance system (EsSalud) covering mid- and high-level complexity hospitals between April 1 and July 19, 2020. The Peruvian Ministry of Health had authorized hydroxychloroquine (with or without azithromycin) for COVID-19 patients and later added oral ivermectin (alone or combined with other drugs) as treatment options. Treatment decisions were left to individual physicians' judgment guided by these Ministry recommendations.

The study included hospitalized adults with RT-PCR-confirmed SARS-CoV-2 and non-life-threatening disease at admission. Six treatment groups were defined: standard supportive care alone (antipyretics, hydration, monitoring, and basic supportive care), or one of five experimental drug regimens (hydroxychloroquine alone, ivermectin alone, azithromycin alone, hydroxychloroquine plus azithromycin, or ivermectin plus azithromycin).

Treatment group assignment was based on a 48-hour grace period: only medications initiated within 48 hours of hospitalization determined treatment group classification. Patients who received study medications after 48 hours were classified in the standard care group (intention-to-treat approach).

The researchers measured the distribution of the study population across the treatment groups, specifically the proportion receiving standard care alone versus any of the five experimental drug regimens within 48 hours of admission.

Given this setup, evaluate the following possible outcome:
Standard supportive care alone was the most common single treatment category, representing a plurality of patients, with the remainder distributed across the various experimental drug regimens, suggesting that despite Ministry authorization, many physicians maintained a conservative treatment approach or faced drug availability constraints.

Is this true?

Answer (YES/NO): YES